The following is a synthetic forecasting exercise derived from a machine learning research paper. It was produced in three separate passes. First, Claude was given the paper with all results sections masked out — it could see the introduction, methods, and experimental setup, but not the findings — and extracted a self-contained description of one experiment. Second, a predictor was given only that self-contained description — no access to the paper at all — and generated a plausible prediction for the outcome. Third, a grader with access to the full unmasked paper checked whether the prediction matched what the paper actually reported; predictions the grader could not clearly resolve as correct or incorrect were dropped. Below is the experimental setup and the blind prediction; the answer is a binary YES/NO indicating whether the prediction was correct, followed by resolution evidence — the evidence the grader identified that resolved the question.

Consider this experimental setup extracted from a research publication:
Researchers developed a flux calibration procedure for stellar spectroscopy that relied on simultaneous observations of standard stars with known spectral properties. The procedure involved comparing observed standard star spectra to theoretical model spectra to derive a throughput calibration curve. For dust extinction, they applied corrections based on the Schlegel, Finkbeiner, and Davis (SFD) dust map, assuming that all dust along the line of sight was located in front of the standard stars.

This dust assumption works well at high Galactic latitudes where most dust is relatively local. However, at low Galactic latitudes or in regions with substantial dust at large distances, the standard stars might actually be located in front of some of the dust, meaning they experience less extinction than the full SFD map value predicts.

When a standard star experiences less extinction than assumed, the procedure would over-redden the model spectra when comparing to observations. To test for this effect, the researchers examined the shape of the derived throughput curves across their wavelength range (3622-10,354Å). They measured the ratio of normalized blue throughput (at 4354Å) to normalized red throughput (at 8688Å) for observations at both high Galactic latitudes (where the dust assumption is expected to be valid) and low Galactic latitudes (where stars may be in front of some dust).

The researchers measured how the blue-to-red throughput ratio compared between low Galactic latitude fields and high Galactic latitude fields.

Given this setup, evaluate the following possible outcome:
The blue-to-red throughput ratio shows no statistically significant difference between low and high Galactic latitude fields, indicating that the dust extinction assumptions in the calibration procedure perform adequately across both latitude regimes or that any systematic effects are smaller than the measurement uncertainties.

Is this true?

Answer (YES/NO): NO